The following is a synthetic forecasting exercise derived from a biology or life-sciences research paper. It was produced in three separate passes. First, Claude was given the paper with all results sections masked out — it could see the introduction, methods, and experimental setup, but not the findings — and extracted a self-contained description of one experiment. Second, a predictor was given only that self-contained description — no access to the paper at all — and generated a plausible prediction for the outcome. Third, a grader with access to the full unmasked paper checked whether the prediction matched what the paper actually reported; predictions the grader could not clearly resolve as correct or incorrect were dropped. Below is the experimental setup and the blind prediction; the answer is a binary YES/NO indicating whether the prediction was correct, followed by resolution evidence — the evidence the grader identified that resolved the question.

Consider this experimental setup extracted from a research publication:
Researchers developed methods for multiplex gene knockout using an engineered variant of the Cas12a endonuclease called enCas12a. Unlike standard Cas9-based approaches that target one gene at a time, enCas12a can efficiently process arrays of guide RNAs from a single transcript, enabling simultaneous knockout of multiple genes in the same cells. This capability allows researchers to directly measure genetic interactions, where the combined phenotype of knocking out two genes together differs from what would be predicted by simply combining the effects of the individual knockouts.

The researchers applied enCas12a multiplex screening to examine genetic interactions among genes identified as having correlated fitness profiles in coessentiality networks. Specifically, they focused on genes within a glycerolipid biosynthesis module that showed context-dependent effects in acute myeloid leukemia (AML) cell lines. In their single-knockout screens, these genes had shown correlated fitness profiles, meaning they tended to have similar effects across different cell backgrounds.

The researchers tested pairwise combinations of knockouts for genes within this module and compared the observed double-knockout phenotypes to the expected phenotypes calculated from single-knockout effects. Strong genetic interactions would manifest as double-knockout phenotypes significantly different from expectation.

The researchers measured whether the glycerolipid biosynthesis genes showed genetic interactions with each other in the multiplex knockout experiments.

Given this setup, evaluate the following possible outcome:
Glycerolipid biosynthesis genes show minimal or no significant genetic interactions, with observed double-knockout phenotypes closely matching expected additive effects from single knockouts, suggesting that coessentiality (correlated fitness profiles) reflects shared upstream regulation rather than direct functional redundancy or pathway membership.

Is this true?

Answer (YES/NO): NO